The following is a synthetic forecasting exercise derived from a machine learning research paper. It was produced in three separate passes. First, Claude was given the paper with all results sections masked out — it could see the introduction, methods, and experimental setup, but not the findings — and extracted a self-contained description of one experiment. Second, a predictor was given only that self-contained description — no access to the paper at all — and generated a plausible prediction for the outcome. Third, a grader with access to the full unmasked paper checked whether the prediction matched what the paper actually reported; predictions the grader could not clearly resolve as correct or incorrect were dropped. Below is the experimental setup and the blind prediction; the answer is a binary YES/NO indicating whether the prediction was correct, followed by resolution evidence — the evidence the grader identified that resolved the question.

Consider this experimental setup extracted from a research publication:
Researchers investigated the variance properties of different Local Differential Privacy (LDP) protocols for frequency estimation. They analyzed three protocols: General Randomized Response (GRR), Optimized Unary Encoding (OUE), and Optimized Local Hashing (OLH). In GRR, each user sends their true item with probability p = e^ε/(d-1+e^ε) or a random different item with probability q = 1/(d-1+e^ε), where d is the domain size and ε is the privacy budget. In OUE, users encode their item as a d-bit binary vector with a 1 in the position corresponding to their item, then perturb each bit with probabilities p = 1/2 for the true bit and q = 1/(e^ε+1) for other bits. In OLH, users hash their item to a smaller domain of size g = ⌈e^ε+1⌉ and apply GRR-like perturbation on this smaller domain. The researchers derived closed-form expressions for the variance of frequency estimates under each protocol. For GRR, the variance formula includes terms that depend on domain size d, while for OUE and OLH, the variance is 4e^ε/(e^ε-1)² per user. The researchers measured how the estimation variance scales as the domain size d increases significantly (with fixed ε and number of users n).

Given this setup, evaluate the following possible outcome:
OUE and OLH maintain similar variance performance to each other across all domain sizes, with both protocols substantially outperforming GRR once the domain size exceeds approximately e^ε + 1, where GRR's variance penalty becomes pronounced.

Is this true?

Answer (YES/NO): NO